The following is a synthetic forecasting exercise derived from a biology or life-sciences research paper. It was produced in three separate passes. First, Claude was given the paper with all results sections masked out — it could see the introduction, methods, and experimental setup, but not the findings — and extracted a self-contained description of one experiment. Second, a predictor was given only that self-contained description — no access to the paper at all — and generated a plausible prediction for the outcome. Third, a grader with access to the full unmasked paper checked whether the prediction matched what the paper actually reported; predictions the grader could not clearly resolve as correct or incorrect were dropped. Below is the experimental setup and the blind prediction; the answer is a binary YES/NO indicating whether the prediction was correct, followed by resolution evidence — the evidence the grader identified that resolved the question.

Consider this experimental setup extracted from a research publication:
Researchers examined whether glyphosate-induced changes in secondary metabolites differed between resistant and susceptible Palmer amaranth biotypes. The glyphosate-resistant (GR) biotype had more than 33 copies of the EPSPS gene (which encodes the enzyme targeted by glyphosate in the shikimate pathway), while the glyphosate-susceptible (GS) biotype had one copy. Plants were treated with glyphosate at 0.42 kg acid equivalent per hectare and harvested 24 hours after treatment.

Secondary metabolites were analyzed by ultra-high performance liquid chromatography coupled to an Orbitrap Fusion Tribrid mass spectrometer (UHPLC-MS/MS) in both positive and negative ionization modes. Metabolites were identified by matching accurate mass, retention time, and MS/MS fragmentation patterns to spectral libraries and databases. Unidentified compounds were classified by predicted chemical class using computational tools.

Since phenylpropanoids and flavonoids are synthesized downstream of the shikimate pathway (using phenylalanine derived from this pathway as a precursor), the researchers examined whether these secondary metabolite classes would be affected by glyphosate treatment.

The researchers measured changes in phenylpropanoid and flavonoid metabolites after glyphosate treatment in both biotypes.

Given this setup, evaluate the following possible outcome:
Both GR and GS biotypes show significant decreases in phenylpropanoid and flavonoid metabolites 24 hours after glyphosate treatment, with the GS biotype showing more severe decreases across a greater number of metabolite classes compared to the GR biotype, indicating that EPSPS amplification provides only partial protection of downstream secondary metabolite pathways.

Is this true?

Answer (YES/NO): NO